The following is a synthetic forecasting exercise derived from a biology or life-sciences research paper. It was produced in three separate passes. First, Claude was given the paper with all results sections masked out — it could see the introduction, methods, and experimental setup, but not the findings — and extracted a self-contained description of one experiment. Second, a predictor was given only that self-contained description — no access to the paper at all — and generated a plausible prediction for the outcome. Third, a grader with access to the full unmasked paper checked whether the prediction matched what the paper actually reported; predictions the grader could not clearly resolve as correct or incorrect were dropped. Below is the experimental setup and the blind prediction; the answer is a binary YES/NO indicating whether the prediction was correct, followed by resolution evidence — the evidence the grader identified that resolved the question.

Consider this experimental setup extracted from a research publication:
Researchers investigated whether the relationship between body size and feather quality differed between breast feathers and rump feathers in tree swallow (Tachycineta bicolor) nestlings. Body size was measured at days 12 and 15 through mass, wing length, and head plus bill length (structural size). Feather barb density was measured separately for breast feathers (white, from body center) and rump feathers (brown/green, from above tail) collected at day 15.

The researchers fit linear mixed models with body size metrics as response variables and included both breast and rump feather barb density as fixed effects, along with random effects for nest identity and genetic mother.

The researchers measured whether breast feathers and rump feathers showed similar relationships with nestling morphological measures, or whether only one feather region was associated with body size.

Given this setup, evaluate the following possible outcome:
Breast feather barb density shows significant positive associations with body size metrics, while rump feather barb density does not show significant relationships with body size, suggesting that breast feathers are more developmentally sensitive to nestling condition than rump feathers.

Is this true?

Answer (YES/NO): NO